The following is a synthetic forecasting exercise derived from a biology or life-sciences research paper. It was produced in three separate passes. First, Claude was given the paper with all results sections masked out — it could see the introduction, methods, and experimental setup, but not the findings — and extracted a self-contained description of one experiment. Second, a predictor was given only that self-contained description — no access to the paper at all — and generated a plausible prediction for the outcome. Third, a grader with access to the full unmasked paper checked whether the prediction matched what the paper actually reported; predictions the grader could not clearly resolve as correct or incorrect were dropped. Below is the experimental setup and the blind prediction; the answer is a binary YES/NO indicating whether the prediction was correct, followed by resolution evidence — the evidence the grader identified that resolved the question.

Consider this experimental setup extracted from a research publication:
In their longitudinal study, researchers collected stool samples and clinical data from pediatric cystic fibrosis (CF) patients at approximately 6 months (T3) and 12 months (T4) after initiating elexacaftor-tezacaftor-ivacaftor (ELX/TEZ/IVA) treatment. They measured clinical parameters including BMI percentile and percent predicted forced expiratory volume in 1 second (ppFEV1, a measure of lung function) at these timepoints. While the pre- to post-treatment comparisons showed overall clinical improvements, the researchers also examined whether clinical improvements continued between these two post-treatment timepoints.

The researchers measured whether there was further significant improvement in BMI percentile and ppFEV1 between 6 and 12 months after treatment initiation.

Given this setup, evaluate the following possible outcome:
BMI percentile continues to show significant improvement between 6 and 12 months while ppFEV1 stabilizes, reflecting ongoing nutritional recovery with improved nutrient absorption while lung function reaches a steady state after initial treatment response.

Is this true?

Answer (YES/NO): NO